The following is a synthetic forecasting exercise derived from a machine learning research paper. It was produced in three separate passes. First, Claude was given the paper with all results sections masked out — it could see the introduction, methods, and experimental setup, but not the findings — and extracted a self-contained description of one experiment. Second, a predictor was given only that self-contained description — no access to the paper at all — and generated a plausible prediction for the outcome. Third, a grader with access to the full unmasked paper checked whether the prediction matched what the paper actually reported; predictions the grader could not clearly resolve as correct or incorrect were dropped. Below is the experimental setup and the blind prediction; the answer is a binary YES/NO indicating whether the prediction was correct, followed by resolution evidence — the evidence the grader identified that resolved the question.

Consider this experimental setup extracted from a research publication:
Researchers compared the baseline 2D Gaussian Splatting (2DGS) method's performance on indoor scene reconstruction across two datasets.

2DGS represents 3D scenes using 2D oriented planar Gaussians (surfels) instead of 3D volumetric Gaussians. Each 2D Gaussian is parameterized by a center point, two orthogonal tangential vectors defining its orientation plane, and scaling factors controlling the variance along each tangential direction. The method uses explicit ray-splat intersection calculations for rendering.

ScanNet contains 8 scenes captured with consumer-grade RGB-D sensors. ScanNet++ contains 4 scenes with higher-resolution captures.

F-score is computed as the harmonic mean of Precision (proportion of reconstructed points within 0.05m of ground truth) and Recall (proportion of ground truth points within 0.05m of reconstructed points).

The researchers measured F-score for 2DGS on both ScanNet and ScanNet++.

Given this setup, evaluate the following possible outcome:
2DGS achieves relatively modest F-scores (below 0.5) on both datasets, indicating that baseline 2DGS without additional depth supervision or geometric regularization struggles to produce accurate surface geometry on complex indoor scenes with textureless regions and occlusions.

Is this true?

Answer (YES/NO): YES